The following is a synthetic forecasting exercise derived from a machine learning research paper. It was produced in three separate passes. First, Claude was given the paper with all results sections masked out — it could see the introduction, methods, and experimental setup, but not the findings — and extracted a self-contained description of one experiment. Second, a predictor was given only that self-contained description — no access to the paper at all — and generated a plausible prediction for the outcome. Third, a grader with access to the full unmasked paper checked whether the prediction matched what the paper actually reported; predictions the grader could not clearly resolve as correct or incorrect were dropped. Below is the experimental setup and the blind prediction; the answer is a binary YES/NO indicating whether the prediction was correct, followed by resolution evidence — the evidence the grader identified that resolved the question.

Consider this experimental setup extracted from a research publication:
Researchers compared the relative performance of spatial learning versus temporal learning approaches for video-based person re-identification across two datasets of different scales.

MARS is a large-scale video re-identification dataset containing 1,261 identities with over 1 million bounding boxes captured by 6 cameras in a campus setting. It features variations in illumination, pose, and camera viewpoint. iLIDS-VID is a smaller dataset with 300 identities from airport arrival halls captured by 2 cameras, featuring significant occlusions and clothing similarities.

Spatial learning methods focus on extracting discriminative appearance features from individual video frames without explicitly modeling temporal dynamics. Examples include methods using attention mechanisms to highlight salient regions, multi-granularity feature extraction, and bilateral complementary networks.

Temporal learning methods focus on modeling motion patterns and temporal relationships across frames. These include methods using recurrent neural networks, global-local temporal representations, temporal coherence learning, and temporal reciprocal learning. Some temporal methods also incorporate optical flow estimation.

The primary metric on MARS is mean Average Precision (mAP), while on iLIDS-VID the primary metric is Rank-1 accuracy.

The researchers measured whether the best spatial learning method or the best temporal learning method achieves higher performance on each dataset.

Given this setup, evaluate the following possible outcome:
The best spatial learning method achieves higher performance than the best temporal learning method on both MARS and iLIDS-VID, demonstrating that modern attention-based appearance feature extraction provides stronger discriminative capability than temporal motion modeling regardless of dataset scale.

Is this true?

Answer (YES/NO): YES